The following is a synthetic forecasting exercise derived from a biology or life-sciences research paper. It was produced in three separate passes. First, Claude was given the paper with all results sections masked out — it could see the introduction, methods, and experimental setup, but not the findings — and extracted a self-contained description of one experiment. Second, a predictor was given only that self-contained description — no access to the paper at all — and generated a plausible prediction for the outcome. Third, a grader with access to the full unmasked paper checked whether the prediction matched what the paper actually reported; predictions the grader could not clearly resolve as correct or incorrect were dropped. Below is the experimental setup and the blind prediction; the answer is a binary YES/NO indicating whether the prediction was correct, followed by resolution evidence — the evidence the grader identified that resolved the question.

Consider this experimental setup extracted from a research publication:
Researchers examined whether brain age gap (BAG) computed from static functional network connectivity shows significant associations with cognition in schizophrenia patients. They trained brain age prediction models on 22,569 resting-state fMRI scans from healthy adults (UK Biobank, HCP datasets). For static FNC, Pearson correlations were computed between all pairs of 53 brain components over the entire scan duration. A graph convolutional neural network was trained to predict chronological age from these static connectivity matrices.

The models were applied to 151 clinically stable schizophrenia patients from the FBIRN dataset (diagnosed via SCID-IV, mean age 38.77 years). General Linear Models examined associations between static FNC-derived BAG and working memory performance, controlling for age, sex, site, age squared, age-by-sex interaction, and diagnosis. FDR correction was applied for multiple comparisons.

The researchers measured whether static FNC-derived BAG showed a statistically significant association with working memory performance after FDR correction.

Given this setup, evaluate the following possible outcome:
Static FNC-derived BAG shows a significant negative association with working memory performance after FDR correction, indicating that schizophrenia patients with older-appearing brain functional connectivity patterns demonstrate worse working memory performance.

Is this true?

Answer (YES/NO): YES